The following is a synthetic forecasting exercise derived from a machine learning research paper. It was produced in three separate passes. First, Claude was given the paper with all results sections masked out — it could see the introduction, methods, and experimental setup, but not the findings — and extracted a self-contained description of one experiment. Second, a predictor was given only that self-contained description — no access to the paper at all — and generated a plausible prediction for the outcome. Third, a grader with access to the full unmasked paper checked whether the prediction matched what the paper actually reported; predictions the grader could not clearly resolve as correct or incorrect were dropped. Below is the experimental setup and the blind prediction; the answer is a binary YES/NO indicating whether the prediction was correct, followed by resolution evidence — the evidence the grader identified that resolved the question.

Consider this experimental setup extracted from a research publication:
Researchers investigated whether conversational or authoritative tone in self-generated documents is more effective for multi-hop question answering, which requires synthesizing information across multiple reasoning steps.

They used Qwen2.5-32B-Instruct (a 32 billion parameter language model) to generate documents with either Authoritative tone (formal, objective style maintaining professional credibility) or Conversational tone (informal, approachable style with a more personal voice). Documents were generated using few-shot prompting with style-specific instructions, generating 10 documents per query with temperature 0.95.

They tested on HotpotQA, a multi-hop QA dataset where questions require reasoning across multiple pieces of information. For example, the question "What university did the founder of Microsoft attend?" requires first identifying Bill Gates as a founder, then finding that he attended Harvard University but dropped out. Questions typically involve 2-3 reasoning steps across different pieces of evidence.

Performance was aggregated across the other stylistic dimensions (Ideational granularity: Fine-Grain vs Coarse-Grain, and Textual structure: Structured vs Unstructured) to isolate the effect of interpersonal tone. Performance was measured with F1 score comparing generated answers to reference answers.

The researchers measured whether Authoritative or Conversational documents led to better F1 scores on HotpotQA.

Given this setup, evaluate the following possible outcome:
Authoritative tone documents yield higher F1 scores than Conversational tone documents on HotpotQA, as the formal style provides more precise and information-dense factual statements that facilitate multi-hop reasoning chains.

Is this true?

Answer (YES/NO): YES